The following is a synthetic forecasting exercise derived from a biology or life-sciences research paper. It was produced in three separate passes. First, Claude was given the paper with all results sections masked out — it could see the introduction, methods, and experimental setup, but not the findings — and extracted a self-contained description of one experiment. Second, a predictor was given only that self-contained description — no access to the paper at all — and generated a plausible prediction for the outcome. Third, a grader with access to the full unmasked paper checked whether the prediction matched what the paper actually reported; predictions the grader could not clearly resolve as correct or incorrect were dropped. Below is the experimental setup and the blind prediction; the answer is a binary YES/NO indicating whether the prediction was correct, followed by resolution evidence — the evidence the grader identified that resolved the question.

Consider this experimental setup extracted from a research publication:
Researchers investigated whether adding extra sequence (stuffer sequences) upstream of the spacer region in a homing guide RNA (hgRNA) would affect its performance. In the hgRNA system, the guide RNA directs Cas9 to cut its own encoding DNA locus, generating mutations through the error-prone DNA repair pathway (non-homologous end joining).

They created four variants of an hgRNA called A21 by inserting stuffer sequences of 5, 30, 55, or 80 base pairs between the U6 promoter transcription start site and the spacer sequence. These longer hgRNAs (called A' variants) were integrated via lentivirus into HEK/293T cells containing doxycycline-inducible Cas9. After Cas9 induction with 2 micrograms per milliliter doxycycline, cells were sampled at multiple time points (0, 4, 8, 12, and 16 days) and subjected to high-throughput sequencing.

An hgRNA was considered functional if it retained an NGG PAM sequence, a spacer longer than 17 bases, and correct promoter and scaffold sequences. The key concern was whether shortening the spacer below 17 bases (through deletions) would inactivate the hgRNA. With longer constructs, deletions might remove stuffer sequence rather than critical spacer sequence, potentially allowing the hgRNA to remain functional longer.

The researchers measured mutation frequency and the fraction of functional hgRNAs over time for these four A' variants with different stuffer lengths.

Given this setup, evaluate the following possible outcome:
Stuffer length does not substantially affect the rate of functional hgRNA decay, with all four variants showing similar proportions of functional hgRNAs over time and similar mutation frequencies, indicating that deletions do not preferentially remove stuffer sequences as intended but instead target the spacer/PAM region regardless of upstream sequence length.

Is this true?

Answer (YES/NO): NO